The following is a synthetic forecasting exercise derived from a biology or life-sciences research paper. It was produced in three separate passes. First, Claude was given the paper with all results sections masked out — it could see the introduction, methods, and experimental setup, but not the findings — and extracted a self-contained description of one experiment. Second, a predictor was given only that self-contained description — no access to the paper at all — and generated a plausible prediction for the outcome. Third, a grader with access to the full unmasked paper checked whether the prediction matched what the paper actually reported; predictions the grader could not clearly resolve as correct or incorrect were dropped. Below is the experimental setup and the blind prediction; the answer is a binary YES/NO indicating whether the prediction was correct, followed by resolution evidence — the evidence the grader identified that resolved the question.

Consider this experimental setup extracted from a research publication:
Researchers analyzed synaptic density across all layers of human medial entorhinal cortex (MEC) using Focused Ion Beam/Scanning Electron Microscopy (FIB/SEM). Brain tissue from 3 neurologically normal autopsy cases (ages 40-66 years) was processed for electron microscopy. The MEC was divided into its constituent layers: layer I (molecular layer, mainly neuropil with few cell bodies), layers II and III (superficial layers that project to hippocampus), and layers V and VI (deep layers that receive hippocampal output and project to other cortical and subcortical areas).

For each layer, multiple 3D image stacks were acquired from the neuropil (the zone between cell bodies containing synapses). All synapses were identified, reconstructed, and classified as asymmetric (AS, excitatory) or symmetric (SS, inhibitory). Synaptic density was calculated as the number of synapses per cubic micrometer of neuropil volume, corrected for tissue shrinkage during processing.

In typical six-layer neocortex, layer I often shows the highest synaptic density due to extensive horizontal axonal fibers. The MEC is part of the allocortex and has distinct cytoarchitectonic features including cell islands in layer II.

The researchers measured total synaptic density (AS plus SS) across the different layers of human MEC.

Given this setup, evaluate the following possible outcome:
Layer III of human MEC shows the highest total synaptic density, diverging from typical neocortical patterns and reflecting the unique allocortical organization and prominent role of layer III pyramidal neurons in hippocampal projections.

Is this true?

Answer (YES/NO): NO